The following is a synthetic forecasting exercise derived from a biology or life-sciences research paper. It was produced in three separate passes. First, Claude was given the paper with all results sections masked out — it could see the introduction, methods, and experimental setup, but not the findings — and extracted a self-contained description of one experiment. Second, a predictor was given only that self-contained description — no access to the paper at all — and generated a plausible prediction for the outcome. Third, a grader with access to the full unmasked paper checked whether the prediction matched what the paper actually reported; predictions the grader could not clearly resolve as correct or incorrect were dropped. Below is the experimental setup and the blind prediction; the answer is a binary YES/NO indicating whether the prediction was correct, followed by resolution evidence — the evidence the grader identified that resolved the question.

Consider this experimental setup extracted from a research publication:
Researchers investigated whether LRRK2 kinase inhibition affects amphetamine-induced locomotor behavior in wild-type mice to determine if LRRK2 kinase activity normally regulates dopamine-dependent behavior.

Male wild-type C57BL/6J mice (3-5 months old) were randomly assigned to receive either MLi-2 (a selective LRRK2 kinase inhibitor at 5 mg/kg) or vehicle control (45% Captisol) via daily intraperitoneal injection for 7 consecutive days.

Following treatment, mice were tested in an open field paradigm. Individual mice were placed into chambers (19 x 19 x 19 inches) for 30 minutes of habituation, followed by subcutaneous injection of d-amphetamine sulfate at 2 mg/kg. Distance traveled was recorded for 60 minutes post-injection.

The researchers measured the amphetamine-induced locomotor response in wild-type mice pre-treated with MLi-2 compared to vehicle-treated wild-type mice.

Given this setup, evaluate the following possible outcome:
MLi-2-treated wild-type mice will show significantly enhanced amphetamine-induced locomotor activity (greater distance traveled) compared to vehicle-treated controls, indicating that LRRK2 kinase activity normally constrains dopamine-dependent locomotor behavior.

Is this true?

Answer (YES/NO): NO